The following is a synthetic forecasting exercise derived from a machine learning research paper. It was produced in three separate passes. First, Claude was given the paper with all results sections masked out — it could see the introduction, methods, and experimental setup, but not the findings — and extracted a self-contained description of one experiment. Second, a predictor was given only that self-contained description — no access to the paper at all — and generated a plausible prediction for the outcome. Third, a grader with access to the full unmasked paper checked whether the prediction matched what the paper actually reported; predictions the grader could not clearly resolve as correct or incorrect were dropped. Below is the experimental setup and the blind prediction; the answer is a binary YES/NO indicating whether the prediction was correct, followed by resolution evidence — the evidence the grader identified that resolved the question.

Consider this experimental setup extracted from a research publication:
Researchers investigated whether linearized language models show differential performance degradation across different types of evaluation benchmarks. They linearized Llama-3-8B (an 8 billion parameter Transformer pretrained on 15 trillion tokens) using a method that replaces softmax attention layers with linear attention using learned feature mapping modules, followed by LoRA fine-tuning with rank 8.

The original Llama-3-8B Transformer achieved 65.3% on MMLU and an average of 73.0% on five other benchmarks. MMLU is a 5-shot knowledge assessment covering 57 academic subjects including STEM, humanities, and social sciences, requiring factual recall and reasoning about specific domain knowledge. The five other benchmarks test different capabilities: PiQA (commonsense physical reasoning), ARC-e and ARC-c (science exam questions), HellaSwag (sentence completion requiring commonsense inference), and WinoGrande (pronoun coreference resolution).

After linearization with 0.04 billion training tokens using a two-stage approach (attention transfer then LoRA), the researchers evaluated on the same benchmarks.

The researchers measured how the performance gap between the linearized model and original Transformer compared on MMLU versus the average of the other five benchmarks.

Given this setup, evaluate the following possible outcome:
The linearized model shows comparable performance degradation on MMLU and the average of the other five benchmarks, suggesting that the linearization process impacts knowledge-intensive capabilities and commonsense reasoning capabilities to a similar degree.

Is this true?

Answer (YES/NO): NO